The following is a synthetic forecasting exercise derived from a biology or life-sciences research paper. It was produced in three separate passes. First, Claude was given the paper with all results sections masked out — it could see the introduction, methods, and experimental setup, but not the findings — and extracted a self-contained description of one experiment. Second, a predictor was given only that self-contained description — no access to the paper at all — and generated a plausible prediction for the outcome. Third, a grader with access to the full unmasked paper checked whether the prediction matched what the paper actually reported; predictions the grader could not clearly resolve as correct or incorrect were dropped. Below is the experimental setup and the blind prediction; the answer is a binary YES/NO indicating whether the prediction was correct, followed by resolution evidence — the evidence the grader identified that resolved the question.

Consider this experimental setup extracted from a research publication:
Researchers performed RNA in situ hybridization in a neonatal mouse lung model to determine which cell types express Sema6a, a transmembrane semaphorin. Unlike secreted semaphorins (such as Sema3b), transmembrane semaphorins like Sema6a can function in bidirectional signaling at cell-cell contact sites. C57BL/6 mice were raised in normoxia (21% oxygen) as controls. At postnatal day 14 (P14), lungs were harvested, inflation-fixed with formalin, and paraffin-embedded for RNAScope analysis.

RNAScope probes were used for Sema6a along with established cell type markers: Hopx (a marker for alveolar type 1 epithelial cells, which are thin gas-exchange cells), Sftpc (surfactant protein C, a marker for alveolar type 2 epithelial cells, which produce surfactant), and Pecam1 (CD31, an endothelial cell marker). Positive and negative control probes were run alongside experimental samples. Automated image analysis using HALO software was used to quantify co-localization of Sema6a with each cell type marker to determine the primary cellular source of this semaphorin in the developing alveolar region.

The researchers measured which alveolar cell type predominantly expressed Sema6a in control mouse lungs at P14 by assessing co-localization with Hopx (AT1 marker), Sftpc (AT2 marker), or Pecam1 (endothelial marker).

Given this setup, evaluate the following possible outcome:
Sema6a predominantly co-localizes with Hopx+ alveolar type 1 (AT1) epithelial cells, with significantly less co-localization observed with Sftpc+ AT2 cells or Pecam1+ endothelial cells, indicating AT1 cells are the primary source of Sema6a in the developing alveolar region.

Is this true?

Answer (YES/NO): NO